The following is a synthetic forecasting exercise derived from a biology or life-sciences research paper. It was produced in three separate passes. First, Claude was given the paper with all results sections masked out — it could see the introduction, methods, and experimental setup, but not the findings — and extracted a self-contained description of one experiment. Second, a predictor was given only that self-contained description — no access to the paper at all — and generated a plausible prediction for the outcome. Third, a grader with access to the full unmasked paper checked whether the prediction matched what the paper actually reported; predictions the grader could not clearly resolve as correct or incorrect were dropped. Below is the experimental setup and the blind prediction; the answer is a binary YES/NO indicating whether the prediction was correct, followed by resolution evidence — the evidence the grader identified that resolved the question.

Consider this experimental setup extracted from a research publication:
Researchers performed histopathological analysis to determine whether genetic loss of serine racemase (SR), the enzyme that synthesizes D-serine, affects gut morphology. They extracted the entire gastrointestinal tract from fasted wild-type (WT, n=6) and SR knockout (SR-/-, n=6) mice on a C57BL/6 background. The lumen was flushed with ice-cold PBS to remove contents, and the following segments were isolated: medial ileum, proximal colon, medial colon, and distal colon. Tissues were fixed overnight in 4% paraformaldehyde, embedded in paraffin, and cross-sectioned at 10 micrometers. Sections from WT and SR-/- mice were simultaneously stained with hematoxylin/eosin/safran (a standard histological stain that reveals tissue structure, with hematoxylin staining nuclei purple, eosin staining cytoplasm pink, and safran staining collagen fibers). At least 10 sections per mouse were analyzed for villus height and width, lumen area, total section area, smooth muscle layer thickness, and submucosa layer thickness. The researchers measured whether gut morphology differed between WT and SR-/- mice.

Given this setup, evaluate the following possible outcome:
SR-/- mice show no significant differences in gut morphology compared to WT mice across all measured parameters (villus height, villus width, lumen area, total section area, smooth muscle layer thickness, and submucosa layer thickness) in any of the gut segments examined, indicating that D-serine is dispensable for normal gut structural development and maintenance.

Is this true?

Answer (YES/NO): NO